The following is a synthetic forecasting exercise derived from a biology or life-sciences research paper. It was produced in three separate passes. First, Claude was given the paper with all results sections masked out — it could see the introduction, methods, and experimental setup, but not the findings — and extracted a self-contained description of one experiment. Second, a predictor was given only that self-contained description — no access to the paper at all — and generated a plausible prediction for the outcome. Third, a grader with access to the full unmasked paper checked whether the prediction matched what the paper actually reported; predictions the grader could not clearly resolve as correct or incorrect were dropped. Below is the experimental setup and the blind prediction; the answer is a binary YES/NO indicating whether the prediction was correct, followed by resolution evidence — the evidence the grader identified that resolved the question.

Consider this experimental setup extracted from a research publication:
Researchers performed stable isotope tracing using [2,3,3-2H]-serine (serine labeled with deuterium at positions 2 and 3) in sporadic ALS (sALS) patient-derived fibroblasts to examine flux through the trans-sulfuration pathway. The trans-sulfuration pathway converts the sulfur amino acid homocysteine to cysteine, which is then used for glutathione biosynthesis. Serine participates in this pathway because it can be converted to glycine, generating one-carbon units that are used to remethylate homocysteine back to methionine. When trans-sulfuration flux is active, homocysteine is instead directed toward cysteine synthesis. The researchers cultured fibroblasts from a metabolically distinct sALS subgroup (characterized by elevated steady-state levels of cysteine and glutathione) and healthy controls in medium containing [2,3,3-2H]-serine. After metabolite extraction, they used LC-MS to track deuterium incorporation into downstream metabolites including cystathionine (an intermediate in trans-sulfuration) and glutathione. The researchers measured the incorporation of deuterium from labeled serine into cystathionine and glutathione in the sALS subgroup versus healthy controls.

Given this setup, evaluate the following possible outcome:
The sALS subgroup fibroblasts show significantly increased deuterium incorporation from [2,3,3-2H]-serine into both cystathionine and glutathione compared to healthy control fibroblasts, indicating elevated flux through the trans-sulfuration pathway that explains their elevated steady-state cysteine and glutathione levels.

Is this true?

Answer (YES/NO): NO